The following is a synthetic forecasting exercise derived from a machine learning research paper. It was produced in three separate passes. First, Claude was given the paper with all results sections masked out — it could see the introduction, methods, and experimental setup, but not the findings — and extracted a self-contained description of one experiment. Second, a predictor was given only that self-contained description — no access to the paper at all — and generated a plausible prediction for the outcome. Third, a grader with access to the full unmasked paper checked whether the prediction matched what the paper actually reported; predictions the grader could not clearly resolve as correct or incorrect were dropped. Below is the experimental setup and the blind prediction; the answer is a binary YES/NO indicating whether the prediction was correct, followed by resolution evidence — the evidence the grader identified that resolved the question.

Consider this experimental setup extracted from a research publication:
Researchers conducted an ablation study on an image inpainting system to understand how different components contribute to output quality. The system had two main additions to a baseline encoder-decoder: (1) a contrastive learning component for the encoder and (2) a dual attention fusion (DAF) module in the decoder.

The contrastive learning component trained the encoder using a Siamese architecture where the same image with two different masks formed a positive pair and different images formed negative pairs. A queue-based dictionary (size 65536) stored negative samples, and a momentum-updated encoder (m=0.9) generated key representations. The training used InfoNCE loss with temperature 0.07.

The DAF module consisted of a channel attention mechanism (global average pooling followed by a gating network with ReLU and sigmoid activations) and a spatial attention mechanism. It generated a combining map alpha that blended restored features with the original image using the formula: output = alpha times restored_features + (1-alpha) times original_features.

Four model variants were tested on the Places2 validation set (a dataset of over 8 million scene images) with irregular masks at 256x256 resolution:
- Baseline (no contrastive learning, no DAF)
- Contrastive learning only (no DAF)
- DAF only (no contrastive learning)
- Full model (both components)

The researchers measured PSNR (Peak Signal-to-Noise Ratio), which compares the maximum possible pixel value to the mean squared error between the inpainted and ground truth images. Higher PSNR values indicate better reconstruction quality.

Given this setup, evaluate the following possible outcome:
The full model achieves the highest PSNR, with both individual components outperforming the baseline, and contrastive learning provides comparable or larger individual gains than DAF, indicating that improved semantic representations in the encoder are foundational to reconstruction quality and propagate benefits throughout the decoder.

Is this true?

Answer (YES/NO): NO